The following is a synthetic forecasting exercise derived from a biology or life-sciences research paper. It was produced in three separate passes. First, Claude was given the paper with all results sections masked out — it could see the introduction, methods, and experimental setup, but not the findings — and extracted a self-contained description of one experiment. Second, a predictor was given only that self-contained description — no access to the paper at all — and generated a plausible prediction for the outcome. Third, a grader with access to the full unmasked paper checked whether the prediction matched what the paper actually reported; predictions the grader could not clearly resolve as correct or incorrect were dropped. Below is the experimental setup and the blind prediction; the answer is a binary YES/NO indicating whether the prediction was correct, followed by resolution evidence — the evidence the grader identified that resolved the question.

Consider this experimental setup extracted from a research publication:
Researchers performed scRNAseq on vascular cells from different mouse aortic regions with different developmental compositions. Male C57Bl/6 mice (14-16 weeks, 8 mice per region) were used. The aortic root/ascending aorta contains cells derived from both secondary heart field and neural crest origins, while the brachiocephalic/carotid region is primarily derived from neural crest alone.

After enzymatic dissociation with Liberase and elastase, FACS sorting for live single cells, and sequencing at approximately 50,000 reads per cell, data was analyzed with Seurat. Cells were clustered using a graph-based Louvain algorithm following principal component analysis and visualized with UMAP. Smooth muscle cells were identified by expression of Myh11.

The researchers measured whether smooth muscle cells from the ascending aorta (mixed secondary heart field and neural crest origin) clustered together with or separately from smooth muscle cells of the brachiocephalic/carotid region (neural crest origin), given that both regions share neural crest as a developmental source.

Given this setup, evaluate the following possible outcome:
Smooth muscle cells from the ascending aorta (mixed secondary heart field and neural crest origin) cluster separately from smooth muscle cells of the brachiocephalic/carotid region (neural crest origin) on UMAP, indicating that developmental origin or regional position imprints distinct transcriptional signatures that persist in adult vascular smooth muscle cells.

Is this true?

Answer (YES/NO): YES